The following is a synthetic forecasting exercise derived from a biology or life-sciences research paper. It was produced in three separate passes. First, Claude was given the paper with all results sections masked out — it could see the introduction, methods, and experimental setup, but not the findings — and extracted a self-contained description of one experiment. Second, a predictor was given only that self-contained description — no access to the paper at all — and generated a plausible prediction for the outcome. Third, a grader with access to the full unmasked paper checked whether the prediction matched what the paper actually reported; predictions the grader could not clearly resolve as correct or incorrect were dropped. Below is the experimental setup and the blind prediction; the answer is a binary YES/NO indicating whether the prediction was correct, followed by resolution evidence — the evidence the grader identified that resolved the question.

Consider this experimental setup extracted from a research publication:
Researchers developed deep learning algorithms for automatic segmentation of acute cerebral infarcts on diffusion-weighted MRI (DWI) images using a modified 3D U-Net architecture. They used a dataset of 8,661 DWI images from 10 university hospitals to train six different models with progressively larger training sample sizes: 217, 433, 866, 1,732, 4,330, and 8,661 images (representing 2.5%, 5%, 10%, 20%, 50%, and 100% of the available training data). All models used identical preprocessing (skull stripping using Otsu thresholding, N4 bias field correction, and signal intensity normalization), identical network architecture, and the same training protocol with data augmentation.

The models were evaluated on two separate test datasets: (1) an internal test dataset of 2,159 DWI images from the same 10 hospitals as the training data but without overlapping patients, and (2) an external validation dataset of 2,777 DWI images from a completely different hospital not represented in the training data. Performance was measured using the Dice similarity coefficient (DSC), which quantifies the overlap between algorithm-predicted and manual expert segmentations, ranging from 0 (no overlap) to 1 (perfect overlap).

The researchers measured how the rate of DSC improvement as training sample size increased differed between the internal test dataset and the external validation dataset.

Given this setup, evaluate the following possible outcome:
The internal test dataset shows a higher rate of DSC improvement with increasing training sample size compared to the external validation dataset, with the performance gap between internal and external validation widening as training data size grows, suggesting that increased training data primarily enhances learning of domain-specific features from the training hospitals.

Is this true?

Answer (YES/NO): NO